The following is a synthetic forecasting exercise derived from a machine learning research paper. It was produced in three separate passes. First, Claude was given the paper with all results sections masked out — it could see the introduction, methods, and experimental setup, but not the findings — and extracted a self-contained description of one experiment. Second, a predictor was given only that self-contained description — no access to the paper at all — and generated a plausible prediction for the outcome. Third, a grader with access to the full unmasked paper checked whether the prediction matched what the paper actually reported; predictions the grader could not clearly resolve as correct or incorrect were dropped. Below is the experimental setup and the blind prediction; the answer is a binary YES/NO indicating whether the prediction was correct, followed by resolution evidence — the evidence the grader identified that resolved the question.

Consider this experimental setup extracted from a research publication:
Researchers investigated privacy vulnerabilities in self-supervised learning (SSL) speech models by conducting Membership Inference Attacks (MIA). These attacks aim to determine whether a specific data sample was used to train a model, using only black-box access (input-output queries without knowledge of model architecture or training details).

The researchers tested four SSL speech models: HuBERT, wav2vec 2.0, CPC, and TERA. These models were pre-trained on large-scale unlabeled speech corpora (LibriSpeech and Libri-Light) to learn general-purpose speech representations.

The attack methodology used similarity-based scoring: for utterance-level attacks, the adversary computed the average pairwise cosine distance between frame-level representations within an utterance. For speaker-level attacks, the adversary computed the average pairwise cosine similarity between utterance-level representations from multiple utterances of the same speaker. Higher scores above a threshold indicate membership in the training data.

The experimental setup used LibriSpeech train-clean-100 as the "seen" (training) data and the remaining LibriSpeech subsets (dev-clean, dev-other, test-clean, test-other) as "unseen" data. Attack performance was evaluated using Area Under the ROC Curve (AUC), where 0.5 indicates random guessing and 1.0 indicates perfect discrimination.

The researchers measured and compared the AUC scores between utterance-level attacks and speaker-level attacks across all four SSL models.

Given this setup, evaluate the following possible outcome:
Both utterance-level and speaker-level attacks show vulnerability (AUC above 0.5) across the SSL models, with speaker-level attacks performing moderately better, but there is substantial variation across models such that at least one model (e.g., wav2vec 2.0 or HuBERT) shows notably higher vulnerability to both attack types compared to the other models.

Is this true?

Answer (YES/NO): NO